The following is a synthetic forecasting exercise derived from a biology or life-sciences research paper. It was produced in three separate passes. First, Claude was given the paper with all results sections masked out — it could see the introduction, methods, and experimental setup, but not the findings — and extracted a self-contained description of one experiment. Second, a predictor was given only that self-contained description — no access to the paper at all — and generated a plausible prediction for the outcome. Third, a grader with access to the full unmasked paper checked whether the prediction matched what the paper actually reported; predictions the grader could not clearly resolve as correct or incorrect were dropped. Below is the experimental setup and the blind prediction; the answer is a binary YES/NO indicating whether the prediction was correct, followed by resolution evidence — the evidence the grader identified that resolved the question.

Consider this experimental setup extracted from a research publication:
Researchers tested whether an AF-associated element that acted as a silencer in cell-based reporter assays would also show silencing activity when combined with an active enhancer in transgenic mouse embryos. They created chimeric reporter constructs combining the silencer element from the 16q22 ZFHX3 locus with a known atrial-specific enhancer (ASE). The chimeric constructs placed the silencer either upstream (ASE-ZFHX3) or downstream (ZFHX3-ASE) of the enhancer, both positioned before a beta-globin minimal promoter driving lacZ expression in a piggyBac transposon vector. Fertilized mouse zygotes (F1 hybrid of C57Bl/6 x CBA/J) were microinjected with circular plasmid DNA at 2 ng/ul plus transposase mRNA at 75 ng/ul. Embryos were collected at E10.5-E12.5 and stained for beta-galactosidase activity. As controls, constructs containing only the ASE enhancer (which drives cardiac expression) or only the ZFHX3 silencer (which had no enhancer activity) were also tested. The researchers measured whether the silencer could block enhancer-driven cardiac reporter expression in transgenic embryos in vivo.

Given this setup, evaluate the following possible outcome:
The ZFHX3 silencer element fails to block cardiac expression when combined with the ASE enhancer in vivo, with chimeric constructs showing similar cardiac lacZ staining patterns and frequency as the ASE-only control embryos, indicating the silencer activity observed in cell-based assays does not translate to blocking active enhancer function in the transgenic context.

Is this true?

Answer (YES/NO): NO